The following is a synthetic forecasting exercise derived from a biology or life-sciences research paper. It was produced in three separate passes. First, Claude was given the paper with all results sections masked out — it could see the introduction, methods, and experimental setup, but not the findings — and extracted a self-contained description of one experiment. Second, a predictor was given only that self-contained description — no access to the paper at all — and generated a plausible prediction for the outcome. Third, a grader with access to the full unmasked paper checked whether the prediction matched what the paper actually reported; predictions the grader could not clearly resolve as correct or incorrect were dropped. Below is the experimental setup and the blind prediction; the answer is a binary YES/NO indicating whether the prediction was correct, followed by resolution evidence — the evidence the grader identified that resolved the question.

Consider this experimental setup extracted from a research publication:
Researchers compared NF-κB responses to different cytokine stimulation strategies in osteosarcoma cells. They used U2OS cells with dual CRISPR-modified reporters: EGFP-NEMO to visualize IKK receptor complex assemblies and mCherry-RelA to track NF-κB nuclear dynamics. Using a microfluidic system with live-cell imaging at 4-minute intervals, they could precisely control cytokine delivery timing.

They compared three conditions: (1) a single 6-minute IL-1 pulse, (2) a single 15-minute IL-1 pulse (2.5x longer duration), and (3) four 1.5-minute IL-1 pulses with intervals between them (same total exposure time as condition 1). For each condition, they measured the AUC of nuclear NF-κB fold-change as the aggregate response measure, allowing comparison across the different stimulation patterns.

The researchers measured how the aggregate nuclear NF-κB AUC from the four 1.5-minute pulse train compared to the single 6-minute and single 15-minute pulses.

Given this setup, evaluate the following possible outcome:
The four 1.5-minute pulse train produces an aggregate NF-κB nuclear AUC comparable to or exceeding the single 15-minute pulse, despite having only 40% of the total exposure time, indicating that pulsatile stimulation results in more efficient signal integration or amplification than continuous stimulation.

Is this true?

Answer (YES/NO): YES